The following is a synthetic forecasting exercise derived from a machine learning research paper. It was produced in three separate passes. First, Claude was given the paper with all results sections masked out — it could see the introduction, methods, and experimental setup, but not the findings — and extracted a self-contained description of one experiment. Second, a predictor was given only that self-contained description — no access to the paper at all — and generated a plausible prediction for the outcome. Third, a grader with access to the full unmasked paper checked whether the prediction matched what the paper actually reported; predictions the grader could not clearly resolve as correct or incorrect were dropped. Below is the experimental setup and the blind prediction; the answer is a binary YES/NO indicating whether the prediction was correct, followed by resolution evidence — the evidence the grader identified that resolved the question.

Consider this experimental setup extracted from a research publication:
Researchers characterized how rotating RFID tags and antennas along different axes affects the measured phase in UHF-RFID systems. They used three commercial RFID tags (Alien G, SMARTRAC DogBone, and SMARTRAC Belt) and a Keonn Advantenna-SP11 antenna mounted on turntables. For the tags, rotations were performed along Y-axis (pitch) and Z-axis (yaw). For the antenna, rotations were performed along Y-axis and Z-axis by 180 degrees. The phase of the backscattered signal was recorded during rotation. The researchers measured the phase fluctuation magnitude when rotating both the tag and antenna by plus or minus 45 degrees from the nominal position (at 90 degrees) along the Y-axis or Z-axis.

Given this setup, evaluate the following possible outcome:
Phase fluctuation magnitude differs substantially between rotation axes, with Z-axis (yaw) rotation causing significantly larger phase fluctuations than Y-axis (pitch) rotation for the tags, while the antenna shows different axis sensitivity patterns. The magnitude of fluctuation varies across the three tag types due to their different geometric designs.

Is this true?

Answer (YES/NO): NO